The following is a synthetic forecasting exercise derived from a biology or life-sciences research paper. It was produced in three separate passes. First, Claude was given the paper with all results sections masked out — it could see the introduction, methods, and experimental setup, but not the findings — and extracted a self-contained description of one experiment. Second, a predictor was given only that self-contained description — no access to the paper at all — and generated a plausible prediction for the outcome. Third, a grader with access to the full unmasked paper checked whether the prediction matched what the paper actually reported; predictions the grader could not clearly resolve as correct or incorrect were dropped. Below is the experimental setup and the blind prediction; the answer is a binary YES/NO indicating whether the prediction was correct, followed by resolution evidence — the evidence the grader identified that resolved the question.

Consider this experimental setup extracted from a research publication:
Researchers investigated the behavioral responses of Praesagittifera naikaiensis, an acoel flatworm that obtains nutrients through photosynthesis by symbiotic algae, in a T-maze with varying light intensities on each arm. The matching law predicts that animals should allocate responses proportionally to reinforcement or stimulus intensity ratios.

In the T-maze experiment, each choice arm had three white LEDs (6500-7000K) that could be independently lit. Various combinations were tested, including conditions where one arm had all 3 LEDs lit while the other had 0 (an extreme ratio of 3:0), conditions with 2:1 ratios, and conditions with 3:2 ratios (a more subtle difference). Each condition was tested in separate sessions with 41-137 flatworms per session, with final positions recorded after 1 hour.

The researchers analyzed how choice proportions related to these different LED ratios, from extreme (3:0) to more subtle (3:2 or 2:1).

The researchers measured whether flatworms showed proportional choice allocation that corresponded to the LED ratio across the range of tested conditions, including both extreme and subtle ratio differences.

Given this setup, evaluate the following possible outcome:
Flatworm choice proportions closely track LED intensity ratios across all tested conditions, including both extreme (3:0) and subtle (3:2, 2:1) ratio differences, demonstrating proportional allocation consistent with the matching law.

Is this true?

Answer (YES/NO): YES